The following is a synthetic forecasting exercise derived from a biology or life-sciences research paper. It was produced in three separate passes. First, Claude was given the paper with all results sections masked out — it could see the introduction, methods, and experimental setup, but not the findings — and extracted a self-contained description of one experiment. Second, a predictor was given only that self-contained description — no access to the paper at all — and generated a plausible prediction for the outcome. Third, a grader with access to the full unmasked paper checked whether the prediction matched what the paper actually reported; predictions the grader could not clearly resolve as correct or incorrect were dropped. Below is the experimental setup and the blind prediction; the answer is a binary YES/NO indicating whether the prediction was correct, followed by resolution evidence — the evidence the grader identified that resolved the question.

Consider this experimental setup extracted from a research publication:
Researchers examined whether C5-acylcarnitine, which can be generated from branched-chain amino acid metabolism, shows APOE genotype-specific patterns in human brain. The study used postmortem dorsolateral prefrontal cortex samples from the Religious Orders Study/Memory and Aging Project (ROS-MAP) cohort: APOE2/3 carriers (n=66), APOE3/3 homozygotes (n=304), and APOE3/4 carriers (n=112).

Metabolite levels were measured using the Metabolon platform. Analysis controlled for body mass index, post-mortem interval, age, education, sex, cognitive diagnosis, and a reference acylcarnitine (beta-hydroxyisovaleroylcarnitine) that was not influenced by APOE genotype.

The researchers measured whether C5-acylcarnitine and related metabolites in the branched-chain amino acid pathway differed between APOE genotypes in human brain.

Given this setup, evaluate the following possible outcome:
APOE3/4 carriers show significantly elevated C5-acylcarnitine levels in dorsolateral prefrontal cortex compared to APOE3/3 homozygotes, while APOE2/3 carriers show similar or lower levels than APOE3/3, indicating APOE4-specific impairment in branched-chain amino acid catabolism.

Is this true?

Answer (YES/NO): NO